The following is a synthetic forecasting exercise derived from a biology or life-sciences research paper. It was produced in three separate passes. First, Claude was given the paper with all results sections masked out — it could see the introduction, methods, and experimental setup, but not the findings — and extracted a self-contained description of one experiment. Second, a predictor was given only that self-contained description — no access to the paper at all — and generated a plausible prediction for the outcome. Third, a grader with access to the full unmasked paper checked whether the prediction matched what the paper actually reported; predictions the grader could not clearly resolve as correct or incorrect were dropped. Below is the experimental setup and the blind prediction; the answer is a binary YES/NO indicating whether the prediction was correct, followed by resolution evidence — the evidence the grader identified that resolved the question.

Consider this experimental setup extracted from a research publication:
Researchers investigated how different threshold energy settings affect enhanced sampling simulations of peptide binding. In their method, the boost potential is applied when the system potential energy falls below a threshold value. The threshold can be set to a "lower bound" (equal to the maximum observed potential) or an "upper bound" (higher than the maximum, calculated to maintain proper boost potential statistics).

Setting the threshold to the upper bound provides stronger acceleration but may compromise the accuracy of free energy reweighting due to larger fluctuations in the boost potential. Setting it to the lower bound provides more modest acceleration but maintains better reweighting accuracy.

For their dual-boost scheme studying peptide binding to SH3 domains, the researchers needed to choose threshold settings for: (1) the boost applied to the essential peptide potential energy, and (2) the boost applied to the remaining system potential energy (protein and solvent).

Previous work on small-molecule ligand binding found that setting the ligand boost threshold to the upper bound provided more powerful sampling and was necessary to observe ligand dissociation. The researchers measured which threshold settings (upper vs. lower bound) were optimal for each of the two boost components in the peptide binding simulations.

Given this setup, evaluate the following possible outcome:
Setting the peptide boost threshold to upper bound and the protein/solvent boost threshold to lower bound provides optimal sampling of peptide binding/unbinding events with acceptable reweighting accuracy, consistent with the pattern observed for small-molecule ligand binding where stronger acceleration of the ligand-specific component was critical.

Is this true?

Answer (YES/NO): YES